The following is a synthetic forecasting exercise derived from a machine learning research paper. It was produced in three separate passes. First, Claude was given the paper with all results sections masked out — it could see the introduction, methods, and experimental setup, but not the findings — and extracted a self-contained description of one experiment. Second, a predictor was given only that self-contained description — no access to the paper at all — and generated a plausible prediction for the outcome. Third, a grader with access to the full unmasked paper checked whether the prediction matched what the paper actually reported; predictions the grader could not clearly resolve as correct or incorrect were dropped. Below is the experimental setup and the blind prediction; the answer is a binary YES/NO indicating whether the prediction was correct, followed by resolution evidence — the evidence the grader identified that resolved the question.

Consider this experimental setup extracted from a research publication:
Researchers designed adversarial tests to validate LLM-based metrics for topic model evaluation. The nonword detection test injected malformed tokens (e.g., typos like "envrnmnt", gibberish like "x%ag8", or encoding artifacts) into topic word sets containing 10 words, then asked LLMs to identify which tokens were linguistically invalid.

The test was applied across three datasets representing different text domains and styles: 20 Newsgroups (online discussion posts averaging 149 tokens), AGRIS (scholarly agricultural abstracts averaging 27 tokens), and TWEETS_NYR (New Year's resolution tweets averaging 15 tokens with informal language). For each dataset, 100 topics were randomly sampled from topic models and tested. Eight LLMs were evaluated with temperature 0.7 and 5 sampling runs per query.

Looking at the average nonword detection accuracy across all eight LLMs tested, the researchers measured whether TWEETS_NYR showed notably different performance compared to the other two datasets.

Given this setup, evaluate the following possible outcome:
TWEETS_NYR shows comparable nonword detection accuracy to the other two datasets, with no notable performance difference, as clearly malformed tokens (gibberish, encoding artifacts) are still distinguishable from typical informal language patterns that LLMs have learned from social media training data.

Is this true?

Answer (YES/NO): NO